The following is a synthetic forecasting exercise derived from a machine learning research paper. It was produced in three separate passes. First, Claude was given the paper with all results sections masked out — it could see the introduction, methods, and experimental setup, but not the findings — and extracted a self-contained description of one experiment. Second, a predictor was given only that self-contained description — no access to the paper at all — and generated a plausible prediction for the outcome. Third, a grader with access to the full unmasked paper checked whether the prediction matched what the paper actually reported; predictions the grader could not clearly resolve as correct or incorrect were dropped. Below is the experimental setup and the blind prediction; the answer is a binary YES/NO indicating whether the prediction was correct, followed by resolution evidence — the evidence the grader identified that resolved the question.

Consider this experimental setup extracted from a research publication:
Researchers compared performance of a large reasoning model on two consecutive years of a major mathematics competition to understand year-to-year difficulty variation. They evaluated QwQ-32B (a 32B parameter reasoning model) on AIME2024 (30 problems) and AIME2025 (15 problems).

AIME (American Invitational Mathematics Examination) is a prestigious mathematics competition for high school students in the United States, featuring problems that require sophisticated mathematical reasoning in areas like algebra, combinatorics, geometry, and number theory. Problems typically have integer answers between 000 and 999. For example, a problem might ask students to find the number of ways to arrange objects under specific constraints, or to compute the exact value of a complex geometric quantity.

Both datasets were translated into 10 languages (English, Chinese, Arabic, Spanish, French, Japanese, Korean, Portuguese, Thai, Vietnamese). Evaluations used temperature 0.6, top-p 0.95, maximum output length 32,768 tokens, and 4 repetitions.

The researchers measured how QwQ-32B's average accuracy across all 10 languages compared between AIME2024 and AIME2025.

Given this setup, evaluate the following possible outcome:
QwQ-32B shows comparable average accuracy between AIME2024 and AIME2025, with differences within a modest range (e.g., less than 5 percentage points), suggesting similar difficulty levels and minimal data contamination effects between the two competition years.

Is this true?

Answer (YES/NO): NO